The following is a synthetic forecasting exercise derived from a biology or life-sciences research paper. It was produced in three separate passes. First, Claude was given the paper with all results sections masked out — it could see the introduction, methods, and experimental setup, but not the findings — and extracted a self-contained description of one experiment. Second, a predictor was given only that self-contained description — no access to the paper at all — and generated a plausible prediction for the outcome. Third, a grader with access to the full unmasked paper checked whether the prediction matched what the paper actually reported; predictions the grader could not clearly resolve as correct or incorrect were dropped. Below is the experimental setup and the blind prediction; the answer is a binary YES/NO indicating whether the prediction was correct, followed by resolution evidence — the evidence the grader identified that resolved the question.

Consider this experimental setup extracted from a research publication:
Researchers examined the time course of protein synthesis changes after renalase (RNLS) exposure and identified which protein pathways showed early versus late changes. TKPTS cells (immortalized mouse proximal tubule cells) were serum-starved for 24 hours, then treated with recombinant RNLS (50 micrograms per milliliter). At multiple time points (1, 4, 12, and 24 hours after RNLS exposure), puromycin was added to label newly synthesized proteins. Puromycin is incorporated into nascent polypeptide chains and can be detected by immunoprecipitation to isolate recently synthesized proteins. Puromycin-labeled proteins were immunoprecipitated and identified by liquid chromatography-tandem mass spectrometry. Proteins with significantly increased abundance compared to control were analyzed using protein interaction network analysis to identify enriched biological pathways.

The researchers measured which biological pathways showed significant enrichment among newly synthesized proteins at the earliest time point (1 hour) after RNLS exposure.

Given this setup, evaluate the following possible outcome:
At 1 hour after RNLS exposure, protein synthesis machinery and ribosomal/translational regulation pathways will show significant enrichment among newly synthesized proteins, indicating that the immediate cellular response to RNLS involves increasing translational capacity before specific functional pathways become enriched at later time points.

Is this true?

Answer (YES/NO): NO